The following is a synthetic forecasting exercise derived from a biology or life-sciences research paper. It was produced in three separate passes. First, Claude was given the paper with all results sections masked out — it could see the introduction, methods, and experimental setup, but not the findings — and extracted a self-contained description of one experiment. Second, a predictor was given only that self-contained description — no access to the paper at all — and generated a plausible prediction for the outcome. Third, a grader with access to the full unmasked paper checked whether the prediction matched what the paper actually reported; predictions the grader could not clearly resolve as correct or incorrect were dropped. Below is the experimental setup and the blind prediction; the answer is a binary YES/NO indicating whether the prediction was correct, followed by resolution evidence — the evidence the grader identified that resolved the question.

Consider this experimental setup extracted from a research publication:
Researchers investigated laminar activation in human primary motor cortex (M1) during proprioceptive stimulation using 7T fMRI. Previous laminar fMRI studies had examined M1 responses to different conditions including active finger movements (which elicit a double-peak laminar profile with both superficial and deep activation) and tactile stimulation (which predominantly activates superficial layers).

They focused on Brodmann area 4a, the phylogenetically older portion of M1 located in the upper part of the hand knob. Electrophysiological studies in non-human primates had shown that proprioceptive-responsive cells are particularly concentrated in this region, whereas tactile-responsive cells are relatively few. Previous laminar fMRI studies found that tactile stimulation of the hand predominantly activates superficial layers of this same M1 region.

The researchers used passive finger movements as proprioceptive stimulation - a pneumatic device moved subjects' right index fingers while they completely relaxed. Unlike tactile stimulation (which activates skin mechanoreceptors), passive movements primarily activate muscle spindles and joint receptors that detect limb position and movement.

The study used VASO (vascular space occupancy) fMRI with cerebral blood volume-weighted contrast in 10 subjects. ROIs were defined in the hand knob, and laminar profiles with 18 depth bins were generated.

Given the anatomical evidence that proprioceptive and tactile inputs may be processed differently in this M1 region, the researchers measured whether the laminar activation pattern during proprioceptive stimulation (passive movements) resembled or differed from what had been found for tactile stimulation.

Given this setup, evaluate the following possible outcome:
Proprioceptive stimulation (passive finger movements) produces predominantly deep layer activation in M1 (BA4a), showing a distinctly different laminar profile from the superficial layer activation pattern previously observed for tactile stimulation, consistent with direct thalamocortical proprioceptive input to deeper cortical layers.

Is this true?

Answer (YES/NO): NO